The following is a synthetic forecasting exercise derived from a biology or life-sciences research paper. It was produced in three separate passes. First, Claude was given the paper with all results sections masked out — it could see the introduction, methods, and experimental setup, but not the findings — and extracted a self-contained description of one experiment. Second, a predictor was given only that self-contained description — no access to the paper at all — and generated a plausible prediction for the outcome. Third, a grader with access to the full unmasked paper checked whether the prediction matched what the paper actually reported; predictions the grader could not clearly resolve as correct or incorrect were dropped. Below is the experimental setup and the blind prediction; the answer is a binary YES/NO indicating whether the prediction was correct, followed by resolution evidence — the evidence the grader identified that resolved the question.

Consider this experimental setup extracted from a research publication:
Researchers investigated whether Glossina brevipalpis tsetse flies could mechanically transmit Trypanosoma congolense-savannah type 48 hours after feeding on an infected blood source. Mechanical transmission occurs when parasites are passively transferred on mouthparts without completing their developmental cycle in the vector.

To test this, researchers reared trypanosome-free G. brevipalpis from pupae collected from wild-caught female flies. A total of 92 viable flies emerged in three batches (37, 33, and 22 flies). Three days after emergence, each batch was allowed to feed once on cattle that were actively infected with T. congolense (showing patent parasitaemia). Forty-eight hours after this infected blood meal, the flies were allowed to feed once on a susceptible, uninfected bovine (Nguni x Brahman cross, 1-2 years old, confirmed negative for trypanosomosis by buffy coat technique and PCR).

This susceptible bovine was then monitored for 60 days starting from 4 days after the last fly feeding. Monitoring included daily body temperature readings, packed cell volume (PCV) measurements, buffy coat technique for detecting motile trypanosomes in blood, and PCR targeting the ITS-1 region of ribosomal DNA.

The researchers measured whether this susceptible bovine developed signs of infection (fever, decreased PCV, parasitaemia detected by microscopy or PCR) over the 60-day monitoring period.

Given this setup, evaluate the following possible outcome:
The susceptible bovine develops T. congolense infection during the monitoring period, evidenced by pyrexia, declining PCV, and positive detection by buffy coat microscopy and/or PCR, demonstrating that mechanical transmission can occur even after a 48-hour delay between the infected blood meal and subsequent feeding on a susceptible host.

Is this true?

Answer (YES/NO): NO